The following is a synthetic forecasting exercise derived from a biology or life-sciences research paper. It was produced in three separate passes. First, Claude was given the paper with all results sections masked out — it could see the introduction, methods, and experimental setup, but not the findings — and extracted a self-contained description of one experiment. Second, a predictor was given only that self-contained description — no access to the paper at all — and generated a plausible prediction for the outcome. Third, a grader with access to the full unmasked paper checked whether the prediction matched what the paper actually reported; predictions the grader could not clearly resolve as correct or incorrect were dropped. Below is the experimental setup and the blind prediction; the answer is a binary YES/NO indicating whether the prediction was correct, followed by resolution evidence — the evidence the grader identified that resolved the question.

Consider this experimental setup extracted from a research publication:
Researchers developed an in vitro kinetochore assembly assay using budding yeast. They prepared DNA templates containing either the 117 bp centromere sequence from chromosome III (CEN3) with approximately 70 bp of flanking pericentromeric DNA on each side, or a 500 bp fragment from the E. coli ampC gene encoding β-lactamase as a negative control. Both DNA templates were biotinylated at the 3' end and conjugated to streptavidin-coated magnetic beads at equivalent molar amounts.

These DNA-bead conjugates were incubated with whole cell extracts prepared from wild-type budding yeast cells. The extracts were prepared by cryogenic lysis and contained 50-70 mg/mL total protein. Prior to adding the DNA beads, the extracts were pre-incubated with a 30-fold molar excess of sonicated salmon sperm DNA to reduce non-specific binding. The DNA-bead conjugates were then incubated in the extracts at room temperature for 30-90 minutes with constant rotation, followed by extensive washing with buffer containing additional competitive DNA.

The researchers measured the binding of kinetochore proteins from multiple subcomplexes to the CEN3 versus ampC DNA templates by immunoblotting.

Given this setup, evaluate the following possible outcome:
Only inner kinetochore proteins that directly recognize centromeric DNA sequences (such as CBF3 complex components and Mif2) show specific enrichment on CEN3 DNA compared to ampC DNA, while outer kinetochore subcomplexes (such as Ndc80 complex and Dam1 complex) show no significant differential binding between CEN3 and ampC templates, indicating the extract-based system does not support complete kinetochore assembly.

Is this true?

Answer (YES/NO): NO